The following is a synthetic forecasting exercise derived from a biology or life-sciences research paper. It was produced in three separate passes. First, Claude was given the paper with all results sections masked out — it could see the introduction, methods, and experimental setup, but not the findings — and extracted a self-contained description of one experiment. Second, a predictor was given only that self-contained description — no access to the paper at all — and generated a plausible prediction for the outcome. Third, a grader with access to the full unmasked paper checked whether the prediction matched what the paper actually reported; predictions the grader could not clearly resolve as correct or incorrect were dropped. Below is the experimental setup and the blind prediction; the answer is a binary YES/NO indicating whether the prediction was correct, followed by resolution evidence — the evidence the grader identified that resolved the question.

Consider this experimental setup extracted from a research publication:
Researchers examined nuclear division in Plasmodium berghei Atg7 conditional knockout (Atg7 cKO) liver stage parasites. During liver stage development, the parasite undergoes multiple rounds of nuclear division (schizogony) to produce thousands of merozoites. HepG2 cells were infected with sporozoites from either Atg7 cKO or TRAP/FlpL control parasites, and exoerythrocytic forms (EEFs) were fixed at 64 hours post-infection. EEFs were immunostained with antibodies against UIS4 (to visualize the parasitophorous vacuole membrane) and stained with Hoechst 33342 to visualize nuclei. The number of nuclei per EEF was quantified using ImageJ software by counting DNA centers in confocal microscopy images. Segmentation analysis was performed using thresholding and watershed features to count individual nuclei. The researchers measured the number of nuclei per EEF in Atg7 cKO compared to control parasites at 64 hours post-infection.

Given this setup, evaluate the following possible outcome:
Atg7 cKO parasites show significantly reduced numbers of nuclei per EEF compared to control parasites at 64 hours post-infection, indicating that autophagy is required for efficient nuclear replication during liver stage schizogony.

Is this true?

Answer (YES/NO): YES